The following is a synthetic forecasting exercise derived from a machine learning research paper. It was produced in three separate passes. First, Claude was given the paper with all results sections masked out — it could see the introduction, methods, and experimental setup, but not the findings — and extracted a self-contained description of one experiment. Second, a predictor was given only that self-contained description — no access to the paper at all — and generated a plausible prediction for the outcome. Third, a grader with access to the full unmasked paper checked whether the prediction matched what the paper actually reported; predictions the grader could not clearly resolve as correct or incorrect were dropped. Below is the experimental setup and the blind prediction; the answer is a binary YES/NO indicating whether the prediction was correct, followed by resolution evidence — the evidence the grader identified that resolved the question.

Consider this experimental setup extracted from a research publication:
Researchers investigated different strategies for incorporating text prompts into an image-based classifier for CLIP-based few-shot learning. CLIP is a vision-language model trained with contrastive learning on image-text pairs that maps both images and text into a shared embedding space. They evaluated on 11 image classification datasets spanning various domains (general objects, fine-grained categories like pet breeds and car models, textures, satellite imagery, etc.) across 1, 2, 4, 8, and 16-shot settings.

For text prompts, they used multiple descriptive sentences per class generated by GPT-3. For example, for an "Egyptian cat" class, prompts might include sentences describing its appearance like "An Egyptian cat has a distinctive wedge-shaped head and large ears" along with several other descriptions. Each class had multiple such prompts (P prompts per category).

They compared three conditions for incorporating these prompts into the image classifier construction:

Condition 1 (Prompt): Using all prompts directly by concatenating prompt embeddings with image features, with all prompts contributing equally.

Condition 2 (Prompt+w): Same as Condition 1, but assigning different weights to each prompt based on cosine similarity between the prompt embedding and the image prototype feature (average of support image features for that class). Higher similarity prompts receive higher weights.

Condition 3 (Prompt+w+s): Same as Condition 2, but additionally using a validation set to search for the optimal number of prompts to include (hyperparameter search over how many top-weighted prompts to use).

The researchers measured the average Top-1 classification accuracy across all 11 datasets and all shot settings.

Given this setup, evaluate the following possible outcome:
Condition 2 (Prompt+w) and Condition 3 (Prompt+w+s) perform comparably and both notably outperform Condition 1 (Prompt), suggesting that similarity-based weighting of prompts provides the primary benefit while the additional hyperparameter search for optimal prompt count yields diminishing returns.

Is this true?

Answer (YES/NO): NO